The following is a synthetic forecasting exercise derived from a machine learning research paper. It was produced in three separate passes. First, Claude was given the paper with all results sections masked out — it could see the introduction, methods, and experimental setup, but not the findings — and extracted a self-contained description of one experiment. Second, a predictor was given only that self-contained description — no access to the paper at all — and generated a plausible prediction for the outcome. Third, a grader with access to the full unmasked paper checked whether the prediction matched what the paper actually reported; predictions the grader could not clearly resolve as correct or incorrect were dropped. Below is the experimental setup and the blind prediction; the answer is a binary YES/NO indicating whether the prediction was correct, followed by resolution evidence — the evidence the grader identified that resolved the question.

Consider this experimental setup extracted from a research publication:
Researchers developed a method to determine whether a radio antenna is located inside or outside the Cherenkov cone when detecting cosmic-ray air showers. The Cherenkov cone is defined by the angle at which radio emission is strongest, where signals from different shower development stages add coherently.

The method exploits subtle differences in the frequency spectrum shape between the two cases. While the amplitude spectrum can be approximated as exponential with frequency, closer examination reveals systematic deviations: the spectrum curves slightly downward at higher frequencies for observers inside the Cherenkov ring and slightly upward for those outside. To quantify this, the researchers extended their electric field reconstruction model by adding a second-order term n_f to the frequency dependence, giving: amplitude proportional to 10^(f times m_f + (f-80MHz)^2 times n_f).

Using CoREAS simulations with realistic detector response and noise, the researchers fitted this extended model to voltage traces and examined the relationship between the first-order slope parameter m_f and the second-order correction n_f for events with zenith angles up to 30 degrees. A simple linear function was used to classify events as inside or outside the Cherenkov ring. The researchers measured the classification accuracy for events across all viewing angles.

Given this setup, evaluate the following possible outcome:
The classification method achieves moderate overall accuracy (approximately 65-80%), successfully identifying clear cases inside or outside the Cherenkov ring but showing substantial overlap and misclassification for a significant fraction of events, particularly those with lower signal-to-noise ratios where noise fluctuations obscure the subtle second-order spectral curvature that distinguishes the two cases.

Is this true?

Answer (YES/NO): NO